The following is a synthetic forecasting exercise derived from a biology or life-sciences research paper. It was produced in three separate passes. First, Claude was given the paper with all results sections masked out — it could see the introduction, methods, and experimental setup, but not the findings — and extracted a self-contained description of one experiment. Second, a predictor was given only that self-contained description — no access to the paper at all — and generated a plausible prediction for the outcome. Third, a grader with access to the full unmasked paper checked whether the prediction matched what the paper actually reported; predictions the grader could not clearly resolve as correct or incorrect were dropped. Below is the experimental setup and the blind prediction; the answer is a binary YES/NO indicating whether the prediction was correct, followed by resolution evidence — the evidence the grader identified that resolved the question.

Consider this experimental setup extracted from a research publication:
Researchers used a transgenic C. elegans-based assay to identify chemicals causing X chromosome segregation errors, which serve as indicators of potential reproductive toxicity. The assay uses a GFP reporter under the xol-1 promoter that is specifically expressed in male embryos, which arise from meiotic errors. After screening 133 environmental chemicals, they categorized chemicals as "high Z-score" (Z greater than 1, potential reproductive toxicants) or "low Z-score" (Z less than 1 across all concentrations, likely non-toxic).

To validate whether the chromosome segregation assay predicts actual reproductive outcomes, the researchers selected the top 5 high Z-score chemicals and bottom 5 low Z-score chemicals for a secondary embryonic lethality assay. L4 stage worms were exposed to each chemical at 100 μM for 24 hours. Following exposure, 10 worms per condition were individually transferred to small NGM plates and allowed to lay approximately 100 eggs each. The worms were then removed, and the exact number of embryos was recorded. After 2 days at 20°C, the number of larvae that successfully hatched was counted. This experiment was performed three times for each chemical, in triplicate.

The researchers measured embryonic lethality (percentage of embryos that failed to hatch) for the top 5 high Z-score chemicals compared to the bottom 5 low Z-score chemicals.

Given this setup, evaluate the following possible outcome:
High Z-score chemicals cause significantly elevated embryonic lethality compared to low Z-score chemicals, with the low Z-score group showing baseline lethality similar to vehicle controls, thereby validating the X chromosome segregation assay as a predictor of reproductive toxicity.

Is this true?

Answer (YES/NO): YES